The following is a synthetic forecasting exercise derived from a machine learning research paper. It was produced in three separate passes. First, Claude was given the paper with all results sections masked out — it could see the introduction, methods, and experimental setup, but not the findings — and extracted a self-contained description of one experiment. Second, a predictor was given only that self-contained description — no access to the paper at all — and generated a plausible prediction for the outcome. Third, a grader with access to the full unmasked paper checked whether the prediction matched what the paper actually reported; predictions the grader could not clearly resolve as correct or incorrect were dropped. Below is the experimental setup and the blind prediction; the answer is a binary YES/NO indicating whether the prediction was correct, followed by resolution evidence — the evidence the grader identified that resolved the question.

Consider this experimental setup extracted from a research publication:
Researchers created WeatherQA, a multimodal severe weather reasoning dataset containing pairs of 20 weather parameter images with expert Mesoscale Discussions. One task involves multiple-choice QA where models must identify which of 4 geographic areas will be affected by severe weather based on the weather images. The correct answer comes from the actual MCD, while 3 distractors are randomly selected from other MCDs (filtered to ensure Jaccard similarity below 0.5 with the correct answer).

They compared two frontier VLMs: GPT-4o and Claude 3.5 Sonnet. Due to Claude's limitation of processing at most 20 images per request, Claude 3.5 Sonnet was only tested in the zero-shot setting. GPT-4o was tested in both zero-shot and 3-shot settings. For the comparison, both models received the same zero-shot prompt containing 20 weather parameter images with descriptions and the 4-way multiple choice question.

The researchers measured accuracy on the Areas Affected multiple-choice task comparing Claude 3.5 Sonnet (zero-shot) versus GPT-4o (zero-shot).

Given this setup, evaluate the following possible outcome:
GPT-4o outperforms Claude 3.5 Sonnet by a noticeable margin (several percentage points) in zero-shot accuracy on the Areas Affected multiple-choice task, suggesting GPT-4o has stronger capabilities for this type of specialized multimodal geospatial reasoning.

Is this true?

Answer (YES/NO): NO